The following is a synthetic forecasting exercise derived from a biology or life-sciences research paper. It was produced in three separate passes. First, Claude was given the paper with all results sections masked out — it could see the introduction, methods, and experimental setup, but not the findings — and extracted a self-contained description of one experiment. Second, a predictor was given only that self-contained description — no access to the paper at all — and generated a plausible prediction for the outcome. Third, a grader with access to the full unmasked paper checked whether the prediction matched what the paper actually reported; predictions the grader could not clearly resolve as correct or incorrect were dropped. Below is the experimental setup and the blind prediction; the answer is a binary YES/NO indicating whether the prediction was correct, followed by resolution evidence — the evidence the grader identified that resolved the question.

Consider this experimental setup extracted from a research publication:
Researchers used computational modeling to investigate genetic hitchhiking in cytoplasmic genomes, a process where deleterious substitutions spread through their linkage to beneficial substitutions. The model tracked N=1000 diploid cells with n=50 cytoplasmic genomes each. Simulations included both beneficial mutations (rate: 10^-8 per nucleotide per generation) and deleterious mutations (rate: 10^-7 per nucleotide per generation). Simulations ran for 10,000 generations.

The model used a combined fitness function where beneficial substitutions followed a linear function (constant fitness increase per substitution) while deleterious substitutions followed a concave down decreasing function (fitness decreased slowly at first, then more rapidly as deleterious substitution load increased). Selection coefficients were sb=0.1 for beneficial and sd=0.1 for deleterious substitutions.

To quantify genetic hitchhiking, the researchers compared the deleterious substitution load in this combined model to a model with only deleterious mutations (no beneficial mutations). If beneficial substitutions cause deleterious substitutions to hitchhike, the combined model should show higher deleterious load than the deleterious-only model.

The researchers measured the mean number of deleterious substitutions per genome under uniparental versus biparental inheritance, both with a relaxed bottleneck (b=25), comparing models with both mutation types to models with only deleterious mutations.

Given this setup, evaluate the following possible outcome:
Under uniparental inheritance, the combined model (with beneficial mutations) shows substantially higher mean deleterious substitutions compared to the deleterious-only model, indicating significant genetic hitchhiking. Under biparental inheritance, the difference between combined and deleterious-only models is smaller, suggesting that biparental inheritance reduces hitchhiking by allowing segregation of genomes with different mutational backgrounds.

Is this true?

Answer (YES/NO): NO